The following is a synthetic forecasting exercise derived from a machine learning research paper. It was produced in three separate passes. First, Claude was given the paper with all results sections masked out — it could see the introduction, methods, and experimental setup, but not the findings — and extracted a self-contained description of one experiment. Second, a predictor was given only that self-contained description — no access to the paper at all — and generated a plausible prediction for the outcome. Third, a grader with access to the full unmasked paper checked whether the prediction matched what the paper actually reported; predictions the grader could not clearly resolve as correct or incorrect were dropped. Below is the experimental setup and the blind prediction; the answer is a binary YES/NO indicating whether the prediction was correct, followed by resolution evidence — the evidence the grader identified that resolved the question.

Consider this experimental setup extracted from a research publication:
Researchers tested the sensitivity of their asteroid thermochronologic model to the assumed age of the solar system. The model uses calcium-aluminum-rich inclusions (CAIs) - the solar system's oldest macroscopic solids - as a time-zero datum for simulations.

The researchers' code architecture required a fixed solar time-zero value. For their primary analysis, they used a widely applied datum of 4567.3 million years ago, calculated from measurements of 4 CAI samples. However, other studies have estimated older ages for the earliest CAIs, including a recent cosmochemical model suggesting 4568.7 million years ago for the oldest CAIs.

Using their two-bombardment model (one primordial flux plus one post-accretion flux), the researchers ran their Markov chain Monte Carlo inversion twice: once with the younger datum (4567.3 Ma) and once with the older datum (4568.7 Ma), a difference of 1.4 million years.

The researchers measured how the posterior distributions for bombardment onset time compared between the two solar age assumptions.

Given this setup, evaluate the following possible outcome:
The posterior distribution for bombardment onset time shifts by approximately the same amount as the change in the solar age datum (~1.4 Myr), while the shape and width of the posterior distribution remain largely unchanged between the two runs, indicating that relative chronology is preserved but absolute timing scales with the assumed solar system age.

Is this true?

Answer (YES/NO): NO